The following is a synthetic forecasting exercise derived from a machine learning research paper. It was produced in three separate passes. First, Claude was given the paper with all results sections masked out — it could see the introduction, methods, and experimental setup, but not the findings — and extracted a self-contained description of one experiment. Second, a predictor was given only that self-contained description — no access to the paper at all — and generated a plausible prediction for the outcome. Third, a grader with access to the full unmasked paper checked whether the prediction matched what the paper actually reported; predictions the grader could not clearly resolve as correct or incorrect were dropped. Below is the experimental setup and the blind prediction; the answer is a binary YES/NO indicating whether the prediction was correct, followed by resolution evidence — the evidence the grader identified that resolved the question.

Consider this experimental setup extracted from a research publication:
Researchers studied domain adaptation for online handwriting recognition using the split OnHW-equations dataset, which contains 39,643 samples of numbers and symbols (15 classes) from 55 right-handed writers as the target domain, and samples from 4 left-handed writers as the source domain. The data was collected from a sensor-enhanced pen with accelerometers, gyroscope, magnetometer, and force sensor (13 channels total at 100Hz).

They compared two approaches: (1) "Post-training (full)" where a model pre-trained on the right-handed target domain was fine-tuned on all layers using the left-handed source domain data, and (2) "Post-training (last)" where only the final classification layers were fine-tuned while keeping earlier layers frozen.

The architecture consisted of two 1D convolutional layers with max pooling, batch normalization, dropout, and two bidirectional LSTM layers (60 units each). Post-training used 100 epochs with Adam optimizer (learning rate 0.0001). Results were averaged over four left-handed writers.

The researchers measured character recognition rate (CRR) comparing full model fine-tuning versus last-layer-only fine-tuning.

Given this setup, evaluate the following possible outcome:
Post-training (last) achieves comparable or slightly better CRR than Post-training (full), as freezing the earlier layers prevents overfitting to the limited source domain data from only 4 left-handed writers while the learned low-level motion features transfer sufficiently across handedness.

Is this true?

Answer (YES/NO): NO